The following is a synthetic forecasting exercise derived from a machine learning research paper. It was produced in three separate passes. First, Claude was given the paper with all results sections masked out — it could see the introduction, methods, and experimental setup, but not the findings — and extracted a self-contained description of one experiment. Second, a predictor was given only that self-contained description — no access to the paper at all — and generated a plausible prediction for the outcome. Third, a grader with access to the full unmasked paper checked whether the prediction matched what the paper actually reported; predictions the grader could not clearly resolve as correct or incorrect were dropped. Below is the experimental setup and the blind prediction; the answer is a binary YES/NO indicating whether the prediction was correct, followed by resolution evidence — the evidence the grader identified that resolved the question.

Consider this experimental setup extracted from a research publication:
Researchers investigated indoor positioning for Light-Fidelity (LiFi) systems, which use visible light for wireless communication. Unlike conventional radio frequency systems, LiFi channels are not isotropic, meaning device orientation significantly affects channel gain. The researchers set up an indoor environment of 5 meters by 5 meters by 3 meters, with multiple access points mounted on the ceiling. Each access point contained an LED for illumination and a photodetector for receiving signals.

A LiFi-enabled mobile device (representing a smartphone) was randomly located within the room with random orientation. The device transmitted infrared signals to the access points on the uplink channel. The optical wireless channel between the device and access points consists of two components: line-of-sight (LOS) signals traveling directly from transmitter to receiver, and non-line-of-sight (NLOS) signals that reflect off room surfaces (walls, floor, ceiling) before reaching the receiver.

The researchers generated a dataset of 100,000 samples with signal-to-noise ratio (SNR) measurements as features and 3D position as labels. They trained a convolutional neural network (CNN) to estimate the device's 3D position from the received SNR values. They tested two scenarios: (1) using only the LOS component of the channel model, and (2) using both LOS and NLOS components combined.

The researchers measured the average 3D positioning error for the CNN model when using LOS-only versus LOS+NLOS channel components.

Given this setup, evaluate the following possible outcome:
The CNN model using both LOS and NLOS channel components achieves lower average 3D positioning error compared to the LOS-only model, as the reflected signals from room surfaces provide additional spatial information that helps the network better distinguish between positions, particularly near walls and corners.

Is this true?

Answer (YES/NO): YES